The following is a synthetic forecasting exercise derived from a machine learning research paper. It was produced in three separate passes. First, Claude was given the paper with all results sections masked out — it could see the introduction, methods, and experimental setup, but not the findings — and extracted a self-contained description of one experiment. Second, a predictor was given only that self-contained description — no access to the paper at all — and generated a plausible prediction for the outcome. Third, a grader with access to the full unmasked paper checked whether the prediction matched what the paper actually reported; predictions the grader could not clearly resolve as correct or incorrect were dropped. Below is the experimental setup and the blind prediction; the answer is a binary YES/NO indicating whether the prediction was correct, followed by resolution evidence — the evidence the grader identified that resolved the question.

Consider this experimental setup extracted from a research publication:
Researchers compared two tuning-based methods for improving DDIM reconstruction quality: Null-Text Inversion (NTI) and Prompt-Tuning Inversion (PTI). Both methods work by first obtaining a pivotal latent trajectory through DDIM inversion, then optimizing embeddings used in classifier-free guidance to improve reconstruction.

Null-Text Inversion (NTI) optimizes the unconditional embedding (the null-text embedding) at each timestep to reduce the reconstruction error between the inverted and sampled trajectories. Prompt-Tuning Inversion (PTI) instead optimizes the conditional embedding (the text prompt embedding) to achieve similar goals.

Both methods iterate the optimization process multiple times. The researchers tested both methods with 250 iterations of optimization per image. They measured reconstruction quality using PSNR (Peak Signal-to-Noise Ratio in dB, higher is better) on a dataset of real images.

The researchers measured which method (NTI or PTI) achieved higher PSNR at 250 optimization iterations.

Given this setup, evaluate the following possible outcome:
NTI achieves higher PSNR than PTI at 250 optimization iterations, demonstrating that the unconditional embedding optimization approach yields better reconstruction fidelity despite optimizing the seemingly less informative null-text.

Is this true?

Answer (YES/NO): NO